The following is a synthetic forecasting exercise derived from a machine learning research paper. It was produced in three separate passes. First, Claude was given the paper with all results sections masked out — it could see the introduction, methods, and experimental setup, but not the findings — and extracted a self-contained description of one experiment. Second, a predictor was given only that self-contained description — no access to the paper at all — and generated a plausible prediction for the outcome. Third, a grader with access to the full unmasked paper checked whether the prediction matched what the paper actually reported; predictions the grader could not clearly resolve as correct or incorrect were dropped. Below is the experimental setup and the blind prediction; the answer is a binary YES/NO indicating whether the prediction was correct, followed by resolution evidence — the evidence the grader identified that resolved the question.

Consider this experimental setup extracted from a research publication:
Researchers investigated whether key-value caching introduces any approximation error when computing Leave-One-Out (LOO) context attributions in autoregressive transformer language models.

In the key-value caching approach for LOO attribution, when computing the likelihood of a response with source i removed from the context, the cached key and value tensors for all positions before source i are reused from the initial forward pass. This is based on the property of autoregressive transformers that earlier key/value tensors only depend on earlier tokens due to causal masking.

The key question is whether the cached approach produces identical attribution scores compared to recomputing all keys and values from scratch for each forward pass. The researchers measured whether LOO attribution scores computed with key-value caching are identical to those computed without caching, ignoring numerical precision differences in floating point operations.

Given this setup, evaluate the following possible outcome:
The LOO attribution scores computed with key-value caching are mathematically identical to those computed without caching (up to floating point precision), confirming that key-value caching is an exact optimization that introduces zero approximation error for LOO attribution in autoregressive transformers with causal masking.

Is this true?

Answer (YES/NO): YES